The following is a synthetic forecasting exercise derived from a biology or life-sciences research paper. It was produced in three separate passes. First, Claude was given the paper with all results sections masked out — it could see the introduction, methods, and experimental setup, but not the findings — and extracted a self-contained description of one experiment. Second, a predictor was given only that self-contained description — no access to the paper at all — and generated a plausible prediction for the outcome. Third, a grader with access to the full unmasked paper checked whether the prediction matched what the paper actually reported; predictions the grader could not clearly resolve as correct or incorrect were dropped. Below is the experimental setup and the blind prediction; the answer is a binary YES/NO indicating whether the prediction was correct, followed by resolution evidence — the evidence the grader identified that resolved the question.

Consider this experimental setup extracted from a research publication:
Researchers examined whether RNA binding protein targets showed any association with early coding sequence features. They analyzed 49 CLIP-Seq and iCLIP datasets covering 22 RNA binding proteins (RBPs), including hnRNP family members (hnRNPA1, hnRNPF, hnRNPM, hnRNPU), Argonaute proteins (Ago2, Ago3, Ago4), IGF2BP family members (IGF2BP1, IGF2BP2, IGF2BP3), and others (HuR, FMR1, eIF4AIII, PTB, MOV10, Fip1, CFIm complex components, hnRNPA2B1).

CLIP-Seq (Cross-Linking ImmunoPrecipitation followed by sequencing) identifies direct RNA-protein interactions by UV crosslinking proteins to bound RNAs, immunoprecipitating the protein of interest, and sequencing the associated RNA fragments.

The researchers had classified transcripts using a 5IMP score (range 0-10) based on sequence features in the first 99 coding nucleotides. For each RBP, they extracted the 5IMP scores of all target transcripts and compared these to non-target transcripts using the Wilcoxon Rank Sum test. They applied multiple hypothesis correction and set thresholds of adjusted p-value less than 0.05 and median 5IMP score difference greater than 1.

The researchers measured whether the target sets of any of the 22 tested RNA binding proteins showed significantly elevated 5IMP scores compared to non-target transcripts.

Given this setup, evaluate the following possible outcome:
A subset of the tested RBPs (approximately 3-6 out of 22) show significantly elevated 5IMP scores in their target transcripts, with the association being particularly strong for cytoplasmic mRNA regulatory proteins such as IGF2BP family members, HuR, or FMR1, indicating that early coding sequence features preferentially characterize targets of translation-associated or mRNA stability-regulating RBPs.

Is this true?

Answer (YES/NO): NO